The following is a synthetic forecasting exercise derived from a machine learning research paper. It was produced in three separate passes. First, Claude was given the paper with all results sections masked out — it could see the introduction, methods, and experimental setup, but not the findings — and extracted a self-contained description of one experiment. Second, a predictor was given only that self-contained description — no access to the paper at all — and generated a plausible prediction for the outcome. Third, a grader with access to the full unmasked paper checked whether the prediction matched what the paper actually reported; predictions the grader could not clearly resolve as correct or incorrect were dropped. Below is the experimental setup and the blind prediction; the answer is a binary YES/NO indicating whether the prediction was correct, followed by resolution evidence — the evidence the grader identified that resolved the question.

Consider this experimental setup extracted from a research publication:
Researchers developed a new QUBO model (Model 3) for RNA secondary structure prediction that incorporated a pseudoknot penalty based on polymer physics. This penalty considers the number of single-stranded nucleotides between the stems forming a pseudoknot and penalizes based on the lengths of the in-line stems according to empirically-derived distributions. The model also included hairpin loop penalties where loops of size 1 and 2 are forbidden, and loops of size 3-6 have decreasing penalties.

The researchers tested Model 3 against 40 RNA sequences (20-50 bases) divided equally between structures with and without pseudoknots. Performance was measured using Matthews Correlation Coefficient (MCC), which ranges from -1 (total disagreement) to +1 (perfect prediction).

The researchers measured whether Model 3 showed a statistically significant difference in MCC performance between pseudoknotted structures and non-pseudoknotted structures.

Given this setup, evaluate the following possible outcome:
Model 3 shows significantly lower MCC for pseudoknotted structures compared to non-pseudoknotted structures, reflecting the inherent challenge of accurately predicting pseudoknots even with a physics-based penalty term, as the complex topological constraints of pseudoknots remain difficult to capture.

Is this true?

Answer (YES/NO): NO